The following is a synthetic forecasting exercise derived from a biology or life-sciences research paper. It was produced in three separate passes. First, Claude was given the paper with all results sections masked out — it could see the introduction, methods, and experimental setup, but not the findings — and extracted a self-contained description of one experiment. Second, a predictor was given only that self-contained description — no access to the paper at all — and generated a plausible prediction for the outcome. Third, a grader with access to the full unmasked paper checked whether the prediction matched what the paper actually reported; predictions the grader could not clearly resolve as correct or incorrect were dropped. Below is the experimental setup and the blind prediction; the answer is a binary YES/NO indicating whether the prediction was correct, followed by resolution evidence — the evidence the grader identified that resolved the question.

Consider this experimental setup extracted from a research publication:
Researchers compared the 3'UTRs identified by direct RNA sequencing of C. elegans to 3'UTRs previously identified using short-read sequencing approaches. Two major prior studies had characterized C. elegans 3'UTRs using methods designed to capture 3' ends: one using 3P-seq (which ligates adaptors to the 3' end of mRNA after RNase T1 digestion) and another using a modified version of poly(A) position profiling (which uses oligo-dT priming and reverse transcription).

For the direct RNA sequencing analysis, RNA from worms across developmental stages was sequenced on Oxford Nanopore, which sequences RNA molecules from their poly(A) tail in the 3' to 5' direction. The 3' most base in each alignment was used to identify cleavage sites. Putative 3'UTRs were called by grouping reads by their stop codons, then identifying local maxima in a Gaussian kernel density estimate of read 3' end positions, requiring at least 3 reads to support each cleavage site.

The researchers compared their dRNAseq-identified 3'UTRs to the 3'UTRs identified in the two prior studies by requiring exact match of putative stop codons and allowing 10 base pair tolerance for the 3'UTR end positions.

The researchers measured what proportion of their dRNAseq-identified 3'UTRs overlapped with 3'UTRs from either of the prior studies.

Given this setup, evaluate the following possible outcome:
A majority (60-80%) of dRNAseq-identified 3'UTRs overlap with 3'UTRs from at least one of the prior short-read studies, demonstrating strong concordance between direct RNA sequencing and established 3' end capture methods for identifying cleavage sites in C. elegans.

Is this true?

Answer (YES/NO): NO